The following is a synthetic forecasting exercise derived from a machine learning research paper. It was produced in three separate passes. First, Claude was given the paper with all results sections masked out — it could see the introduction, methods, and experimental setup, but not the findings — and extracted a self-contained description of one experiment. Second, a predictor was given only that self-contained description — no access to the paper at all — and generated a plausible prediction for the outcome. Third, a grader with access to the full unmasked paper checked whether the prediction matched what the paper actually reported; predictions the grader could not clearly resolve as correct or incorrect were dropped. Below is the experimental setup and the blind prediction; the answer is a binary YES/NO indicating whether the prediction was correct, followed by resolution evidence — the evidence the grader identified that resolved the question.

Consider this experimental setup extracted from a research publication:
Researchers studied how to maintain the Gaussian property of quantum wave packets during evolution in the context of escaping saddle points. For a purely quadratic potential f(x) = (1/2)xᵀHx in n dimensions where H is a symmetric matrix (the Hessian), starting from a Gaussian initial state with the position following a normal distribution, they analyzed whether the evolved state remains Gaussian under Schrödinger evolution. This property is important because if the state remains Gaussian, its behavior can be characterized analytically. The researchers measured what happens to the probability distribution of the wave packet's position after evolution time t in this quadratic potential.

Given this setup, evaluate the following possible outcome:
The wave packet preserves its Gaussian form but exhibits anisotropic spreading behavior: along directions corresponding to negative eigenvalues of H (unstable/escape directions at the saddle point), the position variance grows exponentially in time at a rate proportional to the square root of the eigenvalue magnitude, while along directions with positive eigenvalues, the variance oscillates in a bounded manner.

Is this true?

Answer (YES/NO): YES